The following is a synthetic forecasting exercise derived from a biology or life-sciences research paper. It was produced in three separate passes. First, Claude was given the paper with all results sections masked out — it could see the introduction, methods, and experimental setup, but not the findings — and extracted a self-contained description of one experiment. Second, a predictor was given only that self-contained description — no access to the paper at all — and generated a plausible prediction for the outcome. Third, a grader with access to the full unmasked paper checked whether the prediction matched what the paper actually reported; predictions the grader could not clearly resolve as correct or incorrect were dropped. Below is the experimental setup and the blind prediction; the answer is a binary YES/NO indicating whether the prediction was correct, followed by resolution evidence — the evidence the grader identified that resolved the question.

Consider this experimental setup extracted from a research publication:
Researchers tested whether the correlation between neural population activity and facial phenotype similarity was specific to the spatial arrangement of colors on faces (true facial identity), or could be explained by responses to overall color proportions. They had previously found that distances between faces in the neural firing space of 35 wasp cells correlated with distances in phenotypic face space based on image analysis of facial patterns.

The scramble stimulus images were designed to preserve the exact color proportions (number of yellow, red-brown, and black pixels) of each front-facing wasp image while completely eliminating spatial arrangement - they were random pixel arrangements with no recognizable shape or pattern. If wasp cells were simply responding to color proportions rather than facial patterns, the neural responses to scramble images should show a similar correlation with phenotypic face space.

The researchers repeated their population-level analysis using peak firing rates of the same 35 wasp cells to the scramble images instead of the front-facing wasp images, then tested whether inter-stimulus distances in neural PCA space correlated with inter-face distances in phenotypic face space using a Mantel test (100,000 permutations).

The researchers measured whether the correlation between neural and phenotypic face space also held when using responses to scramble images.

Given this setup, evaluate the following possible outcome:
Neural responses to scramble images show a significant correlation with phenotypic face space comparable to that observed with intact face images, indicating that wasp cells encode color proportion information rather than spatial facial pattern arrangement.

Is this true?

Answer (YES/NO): NO